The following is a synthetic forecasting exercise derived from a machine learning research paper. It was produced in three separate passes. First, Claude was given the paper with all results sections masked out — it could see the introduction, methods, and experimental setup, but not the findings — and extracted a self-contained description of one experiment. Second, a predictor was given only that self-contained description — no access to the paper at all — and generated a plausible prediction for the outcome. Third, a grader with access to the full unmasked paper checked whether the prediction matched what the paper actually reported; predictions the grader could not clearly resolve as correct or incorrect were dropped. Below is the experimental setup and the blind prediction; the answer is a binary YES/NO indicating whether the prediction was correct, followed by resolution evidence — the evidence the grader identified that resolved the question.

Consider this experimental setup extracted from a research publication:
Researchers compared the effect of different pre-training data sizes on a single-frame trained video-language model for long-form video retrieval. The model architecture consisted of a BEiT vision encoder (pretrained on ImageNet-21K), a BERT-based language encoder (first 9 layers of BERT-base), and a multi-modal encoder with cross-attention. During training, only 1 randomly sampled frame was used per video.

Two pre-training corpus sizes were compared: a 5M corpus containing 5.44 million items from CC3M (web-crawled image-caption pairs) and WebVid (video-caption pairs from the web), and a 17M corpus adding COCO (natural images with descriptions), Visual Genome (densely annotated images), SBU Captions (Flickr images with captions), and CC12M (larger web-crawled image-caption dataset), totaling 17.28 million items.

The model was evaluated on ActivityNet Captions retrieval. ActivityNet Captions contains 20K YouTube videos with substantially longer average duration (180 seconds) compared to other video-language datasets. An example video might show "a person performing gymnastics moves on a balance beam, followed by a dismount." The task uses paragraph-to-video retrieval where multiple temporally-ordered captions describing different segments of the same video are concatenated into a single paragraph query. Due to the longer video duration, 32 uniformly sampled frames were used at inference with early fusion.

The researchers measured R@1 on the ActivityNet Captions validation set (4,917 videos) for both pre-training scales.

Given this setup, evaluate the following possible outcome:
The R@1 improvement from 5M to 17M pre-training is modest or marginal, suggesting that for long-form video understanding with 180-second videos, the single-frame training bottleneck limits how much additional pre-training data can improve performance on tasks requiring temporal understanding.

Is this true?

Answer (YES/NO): NO